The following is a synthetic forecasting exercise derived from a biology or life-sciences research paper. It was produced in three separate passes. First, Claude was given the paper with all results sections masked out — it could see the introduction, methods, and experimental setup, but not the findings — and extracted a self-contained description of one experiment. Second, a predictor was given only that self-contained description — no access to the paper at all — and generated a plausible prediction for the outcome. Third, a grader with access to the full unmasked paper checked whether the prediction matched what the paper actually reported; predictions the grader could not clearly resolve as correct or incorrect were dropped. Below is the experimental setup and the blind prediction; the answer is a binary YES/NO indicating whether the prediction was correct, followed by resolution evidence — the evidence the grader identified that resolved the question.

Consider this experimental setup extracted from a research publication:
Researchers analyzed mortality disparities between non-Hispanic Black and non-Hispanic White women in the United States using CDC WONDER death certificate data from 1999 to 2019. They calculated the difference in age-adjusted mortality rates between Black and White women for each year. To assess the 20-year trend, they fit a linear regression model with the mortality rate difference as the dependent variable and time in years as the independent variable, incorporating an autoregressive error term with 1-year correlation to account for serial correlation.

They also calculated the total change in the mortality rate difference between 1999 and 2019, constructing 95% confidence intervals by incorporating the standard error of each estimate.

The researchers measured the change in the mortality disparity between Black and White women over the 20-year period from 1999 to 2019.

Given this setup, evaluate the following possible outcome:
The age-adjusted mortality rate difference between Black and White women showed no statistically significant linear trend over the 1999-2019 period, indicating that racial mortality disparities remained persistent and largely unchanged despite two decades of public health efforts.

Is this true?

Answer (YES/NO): NO